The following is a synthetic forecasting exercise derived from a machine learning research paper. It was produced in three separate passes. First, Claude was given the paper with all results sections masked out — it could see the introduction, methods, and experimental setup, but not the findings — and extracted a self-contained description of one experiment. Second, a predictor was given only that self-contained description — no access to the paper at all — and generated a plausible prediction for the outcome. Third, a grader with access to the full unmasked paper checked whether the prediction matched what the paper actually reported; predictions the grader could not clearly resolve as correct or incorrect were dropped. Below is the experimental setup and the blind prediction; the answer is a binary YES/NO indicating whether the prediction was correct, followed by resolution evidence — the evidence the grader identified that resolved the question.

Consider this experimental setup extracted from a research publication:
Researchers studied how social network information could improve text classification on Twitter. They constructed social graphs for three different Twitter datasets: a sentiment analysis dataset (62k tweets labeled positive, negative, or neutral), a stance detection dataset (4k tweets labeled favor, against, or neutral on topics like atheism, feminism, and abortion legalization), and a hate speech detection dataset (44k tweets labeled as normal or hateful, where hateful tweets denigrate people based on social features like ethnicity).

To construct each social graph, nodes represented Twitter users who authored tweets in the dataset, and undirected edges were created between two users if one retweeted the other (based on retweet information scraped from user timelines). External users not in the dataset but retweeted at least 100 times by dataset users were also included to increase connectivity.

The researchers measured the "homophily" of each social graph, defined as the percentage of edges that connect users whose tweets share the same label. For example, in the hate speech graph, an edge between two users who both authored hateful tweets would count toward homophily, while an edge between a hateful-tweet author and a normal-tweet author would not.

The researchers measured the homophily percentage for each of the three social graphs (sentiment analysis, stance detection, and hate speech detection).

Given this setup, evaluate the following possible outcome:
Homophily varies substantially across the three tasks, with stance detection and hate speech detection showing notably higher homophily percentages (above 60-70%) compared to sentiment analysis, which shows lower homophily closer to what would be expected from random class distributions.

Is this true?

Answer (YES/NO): YES